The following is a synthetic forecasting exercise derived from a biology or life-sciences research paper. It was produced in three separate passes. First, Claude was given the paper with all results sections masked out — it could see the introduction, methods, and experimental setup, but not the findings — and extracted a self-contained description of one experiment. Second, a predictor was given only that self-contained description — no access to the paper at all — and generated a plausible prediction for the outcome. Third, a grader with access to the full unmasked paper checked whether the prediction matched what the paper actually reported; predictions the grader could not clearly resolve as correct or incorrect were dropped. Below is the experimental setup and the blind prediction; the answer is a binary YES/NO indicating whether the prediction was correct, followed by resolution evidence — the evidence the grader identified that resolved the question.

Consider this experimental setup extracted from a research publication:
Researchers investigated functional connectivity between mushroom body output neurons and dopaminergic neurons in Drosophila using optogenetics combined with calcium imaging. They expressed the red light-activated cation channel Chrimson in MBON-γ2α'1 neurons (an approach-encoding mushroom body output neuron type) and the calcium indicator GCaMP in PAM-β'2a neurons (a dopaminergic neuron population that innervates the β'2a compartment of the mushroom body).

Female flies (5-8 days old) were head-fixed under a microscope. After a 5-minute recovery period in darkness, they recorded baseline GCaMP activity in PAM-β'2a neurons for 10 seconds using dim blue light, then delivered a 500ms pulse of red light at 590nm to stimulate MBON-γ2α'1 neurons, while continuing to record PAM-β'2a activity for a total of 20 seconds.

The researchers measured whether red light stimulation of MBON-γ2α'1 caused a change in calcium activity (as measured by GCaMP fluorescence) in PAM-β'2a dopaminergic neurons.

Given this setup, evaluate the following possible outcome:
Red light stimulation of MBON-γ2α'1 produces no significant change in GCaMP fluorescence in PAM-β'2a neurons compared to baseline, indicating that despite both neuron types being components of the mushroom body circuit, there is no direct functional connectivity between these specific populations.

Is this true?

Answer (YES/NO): NO